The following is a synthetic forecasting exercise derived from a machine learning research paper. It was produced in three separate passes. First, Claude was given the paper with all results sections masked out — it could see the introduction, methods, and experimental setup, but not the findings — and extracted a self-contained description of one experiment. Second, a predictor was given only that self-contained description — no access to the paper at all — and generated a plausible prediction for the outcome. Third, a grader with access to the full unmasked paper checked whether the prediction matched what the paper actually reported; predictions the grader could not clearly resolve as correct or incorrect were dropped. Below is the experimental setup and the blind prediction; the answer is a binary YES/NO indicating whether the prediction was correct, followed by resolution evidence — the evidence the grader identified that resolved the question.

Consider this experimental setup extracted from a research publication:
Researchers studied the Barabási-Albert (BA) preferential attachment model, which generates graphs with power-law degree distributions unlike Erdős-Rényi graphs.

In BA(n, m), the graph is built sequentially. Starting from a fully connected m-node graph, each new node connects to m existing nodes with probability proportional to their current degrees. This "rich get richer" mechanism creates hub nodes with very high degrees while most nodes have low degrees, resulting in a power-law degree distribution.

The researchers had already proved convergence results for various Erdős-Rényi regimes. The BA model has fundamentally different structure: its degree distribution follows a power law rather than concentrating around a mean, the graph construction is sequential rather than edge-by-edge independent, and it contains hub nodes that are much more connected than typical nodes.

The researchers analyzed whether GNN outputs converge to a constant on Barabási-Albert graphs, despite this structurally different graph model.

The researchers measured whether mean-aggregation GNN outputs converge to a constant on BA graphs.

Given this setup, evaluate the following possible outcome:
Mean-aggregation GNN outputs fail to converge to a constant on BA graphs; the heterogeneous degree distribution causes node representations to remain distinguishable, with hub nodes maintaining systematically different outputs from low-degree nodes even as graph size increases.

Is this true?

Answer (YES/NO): NO